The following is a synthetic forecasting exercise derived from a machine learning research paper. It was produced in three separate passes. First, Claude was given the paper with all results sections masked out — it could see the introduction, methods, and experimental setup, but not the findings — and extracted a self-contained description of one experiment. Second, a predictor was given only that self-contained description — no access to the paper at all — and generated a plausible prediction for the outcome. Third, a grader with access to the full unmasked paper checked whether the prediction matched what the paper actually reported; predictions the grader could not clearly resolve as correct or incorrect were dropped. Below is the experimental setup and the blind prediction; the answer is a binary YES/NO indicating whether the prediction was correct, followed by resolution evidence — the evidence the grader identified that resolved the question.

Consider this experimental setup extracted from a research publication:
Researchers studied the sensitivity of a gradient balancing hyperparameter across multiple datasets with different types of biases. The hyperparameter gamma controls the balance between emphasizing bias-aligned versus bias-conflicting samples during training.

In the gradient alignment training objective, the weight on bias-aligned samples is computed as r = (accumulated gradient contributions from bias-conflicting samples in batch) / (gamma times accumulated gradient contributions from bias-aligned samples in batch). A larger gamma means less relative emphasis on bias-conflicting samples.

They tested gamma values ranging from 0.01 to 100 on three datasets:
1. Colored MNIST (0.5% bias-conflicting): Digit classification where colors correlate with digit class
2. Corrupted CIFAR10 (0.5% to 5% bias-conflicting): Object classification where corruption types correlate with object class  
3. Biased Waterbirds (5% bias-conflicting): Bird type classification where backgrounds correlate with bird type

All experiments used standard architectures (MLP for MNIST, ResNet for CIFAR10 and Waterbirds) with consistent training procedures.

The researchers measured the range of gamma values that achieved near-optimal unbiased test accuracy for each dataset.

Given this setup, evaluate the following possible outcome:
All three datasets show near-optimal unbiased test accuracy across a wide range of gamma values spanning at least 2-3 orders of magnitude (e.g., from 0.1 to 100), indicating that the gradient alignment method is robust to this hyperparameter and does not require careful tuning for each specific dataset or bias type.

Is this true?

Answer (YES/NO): NO